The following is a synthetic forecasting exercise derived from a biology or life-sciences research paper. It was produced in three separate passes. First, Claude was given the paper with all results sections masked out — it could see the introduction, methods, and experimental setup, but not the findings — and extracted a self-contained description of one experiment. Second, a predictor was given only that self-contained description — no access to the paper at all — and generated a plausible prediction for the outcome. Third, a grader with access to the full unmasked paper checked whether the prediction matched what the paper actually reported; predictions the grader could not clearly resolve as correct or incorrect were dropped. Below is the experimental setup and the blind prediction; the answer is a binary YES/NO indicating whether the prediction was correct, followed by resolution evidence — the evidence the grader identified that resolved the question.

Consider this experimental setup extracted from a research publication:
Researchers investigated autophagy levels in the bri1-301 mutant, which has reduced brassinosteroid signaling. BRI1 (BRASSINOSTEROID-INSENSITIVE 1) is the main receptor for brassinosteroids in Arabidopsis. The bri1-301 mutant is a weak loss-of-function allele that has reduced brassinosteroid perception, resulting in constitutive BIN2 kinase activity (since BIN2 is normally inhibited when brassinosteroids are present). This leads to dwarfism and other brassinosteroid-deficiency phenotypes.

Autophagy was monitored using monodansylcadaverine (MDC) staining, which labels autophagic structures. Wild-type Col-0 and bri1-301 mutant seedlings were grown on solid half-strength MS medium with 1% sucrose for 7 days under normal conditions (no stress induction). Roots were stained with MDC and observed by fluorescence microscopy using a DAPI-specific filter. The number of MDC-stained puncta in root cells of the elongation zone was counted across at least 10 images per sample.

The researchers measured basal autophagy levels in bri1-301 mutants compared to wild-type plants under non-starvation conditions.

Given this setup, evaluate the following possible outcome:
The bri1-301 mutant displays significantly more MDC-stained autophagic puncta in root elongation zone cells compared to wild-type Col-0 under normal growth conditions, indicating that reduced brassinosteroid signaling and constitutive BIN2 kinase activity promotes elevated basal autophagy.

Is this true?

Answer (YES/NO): YES